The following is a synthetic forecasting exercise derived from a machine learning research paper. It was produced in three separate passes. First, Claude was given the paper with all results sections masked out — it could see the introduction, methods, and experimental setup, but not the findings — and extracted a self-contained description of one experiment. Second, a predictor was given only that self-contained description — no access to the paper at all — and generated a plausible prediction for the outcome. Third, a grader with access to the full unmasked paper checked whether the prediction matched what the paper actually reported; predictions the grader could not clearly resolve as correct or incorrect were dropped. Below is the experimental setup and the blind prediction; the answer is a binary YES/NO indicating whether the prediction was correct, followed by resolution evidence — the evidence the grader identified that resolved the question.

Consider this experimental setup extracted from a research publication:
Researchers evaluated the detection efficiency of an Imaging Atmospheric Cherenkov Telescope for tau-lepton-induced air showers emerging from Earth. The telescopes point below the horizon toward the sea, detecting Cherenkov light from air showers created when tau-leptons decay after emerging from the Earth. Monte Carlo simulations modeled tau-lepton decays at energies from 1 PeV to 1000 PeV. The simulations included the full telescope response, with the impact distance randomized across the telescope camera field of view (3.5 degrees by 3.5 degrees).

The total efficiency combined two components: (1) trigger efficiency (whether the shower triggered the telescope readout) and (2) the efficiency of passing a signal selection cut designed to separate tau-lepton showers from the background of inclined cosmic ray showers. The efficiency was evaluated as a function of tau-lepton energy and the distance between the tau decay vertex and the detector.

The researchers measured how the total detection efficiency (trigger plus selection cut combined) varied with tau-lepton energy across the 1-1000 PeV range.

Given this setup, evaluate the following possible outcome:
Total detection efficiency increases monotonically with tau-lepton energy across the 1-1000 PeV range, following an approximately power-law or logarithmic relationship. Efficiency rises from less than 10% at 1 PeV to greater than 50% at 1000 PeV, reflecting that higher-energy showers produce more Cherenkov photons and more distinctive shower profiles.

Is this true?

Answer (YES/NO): NO